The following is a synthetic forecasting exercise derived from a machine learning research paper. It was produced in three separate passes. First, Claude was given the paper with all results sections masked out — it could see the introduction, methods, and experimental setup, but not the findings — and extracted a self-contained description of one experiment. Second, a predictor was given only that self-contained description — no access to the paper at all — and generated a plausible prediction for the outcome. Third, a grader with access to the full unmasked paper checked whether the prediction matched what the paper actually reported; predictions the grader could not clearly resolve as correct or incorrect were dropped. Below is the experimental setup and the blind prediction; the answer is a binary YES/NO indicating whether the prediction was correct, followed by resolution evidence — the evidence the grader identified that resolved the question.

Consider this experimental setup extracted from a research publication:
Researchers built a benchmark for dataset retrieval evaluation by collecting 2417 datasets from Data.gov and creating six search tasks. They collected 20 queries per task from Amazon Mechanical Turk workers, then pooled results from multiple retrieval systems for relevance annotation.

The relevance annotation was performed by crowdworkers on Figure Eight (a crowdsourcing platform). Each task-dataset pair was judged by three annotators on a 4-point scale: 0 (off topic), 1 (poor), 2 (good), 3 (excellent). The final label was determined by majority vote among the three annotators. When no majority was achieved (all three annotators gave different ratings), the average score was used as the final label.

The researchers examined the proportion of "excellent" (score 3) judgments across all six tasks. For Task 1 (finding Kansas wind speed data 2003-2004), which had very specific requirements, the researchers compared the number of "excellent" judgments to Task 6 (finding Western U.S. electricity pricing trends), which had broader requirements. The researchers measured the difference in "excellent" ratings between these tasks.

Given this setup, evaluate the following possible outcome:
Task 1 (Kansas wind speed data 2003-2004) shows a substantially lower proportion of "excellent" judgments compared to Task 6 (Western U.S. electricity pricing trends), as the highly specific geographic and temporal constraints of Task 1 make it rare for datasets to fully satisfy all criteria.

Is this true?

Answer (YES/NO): YES